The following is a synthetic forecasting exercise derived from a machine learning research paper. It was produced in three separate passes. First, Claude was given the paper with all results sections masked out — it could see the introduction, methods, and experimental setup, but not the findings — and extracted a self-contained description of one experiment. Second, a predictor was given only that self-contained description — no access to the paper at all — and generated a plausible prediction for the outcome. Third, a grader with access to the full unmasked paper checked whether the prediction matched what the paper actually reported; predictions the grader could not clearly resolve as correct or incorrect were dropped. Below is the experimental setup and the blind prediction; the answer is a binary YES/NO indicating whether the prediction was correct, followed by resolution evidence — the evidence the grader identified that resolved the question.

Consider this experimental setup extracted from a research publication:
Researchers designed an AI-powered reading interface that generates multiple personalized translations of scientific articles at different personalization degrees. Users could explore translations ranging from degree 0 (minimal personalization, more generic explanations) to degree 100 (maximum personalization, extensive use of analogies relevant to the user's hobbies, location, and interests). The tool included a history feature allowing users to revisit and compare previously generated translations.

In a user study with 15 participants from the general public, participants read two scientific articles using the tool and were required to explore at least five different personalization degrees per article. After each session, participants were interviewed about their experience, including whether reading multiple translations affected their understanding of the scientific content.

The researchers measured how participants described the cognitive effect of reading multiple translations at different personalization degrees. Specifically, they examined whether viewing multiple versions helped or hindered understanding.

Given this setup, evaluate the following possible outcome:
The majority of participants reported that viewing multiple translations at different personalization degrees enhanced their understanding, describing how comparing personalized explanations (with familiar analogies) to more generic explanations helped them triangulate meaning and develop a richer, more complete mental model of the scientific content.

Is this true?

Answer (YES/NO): YES